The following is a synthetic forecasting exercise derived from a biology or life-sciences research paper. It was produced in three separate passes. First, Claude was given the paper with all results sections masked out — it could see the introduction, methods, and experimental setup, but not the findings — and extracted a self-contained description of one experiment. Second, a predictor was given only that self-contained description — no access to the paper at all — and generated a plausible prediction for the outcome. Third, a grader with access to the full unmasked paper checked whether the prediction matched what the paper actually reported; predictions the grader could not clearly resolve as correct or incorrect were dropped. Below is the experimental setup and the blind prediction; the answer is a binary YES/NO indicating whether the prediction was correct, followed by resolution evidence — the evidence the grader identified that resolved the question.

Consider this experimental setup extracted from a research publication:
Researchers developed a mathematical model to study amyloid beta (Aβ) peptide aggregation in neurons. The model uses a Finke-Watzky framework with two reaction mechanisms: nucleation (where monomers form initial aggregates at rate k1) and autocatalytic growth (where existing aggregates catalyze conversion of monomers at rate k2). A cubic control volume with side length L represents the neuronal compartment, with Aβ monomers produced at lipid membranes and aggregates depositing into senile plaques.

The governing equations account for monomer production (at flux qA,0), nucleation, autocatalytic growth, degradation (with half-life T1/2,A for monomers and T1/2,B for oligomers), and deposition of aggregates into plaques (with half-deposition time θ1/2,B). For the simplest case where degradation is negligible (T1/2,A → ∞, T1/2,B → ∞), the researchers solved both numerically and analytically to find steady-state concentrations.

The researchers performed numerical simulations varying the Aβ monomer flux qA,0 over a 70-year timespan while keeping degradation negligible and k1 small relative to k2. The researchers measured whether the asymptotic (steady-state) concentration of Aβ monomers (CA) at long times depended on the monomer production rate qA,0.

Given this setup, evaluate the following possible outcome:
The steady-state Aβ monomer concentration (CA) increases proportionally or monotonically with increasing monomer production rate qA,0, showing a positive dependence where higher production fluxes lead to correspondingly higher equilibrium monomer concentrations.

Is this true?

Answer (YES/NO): NO